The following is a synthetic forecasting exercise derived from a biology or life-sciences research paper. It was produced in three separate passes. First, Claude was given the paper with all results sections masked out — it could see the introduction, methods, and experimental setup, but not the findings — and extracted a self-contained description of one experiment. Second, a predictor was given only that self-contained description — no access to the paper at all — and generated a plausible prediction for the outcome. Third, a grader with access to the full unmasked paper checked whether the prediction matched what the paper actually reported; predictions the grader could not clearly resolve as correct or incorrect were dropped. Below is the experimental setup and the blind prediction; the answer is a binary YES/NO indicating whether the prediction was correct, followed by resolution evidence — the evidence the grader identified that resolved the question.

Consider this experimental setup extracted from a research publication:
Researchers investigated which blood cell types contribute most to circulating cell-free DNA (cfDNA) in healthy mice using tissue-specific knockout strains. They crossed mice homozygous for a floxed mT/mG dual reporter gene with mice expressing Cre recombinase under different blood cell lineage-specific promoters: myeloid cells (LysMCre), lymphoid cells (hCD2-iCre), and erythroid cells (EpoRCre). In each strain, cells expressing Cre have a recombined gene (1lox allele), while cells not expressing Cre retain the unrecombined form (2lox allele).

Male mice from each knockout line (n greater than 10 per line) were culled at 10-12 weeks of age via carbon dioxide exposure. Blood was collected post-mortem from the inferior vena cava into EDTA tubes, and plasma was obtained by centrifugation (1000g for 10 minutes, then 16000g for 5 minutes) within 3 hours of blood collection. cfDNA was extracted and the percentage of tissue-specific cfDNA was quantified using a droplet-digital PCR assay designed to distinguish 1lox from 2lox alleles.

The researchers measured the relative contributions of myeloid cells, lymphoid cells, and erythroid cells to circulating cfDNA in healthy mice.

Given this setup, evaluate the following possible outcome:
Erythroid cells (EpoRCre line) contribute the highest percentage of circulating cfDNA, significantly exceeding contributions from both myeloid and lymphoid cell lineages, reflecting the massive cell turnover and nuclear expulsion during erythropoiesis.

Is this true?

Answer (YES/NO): NO